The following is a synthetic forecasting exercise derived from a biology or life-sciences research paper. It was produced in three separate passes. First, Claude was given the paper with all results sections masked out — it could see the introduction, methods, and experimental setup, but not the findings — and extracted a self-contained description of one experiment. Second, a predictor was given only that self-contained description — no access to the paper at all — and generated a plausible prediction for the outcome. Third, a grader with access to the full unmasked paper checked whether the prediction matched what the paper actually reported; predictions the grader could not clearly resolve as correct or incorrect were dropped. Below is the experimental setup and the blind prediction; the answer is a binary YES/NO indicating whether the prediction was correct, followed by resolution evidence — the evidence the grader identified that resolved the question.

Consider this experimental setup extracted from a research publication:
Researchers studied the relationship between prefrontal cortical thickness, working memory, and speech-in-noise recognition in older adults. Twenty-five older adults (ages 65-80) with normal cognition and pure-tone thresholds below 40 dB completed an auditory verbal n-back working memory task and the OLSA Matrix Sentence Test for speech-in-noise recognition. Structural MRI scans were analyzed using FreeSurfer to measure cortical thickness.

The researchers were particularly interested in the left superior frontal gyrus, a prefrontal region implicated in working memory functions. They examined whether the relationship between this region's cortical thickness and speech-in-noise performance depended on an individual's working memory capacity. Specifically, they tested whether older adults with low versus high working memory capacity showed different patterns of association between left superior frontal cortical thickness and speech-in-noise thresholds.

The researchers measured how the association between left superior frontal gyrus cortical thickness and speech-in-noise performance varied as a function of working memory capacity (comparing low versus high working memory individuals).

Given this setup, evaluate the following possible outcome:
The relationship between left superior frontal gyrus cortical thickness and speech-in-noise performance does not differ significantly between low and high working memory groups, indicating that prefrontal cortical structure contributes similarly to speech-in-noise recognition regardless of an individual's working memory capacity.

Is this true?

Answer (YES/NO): NO